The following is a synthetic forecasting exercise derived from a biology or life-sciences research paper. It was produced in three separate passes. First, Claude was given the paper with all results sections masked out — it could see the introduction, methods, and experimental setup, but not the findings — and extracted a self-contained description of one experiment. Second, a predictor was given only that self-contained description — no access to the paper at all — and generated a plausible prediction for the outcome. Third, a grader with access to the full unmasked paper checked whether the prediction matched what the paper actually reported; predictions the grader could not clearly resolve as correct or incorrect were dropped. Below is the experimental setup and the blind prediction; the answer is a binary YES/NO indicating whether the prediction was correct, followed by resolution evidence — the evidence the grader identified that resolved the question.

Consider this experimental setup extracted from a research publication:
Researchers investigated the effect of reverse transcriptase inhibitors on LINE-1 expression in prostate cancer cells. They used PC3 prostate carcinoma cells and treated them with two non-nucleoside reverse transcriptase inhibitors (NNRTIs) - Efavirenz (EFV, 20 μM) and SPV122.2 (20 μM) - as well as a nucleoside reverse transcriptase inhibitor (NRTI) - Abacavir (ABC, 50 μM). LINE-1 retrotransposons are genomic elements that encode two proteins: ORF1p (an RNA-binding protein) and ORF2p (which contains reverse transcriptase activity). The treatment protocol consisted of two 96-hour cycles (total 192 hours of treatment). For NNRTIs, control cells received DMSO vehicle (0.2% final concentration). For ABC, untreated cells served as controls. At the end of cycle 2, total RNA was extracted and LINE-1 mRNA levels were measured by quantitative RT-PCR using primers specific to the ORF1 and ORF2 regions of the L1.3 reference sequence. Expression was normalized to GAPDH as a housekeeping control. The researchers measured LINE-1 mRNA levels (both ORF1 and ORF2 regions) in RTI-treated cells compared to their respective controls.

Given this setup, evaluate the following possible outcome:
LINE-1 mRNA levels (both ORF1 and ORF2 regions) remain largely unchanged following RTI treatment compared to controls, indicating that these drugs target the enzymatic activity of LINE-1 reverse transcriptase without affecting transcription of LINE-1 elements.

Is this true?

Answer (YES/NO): NO